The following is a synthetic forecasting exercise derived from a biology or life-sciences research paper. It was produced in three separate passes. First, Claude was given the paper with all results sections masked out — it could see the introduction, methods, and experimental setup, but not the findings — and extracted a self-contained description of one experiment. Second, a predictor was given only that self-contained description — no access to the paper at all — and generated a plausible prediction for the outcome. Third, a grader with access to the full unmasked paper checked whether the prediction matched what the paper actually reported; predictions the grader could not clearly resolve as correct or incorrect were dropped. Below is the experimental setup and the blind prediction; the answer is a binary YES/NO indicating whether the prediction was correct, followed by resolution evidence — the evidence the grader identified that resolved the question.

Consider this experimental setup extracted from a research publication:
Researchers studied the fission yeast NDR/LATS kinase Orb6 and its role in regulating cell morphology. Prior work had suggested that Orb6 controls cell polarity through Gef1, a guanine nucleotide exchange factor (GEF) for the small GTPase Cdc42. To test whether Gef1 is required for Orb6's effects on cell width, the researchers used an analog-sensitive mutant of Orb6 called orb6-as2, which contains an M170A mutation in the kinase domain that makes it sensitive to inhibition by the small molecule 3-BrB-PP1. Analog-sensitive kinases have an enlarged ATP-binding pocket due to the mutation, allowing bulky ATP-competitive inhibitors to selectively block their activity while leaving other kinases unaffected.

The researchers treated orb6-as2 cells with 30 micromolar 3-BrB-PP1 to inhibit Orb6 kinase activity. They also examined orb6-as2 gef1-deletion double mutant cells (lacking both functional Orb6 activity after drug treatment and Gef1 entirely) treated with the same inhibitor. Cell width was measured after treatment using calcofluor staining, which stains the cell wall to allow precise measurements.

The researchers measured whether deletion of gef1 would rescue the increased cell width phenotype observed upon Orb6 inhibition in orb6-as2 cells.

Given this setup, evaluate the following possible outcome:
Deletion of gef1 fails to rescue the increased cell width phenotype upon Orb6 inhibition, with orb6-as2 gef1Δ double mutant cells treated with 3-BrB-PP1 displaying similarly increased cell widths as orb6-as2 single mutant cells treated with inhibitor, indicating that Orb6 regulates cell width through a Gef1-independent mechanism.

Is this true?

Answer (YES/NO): YES